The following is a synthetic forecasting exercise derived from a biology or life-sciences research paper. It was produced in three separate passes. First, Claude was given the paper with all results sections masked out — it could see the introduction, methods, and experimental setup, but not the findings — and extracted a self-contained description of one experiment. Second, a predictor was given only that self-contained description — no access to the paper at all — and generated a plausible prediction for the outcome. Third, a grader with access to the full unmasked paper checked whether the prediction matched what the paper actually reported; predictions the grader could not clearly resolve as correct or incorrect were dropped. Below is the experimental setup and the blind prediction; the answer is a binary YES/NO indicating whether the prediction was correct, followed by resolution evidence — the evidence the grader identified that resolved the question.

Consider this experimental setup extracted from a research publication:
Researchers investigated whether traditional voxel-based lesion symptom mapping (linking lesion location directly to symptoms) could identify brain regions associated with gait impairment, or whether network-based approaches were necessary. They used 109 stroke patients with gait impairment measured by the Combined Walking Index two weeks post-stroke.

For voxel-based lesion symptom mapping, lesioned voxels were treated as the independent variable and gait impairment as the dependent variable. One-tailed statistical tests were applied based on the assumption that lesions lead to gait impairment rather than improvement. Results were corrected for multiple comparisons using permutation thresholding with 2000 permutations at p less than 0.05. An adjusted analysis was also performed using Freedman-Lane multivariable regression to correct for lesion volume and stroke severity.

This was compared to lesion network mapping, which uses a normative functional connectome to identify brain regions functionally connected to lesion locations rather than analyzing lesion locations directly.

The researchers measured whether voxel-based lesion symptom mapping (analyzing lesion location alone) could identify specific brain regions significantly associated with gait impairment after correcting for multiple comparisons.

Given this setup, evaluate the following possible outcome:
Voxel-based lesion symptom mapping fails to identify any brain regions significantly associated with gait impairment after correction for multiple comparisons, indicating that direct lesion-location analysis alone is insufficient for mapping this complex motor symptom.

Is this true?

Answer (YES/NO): YES